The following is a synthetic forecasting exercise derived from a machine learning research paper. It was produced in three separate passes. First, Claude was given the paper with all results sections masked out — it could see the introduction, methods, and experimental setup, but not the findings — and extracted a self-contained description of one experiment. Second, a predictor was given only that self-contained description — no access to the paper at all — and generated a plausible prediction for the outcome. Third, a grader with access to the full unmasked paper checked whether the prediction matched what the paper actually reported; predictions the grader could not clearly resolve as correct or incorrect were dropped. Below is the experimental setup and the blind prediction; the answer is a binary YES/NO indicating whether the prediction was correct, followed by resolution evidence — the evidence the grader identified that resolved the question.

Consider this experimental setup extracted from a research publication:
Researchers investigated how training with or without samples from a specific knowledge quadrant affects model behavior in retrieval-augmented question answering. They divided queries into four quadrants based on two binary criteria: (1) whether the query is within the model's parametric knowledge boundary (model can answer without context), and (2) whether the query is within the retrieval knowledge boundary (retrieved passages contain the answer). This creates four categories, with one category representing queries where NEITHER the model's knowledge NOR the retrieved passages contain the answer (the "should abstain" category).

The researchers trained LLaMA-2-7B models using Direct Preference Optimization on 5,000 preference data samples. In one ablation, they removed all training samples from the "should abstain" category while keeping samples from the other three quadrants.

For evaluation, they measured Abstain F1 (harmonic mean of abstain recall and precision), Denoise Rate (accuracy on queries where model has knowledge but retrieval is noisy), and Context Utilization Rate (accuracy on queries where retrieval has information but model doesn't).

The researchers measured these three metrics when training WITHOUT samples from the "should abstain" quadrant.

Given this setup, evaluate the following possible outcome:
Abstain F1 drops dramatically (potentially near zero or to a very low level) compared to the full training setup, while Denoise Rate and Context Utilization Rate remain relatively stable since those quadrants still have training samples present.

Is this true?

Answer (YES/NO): NO